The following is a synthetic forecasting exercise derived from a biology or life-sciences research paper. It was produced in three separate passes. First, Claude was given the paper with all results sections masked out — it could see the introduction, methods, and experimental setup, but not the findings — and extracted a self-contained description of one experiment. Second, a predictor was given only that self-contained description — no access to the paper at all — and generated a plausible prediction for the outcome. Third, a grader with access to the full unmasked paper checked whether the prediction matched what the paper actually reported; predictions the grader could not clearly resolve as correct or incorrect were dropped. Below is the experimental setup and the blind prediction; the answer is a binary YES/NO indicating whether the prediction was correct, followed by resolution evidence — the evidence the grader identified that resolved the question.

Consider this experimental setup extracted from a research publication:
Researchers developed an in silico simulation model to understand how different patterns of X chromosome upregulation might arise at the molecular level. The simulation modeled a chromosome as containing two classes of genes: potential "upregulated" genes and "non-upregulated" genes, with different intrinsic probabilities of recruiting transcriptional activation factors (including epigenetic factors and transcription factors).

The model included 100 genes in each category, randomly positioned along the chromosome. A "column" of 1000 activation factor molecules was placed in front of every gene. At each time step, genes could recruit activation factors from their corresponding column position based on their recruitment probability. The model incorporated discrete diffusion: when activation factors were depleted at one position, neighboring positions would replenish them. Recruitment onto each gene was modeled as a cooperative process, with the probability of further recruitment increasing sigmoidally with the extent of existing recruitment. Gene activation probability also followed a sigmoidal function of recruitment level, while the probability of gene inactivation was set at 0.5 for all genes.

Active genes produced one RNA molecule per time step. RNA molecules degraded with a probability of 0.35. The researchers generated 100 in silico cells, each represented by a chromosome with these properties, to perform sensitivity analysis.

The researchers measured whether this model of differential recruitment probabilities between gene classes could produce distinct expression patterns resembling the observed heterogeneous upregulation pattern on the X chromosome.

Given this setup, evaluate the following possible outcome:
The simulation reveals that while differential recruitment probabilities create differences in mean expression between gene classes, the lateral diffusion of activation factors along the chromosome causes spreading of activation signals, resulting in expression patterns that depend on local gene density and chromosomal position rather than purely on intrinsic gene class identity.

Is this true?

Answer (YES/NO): NO